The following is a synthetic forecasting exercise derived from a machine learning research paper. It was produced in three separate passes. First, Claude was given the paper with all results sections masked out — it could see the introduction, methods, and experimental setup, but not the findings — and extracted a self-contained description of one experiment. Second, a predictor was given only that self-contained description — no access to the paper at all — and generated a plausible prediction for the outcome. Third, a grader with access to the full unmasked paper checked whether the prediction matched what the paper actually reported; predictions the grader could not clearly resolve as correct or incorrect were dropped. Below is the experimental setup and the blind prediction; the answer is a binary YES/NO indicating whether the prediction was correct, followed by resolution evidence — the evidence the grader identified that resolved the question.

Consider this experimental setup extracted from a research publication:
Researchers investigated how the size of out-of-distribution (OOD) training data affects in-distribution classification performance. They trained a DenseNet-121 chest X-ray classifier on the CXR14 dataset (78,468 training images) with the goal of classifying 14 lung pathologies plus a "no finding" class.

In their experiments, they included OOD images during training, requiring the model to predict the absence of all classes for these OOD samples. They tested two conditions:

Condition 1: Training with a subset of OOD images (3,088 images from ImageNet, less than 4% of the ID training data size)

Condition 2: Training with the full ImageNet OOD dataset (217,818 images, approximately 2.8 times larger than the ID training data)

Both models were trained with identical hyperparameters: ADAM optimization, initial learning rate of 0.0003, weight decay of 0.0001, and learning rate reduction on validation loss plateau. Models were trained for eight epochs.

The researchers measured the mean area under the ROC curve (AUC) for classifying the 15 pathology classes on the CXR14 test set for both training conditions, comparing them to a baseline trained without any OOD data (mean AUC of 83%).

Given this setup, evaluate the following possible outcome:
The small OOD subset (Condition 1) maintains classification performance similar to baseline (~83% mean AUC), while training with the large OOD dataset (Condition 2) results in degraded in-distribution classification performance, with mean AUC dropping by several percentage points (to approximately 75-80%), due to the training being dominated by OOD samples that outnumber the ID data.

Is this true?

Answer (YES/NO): NO